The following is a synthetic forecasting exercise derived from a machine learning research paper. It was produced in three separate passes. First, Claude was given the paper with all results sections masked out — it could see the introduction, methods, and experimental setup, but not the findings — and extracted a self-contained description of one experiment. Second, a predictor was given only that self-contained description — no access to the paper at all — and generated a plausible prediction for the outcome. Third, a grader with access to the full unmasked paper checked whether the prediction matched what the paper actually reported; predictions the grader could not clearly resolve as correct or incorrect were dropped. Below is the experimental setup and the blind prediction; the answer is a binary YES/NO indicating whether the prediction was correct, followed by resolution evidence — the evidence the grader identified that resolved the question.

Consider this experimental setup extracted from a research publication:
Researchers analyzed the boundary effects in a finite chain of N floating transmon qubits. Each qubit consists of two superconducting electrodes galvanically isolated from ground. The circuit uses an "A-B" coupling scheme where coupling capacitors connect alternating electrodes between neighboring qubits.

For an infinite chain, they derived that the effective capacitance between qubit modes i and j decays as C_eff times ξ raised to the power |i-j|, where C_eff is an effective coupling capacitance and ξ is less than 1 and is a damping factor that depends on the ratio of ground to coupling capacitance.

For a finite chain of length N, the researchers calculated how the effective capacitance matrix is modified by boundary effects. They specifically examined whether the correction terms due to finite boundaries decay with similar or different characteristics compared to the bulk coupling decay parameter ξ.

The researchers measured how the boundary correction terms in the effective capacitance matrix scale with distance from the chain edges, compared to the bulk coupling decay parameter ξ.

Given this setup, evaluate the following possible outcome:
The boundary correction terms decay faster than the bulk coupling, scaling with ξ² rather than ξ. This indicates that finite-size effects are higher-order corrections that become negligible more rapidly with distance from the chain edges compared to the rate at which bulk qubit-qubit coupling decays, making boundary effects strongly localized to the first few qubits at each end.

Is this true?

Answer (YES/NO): NO